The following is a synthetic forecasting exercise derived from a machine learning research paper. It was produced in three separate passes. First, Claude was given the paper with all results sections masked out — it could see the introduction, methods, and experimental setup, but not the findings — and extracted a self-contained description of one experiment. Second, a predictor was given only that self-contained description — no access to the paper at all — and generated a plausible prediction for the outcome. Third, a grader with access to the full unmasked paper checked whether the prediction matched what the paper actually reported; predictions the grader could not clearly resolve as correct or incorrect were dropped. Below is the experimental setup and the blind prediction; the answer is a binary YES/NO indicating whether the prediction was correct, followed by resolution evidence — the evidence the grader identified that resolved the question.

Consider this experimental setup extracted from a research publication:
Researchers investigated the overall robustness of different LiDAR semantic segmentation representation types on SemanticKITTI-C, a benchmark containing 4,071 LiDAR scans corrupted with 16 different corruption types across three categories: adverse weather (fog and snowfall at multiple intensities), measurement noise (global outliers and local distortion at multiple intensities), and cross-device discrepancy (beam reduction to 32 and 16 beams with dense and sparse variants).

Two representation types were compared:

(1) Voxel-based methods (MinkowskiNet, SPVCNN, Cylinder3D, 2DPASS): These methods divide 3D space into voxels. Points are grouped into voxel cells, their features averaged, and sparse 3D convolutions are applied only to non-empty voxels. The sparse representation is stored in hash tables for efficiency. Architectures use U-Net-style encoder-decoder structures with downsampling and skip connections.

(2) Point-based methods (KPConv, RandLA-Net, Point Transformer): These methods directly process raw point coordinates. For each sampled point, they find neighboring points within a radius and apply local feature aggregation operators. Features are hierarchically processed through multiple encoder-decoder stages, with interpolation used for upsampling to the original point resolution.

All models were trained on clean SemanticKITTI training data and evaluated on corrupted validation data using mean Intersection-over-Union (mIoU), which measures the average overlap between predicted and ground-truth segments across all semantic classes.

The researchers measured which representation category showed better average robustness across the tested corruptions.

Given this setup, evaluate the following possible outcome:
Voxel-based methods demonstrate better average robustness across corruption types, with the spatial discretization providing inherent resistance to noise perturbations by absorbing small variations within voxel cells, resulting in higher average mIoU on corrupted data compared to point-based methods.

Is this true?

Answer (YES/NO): YES